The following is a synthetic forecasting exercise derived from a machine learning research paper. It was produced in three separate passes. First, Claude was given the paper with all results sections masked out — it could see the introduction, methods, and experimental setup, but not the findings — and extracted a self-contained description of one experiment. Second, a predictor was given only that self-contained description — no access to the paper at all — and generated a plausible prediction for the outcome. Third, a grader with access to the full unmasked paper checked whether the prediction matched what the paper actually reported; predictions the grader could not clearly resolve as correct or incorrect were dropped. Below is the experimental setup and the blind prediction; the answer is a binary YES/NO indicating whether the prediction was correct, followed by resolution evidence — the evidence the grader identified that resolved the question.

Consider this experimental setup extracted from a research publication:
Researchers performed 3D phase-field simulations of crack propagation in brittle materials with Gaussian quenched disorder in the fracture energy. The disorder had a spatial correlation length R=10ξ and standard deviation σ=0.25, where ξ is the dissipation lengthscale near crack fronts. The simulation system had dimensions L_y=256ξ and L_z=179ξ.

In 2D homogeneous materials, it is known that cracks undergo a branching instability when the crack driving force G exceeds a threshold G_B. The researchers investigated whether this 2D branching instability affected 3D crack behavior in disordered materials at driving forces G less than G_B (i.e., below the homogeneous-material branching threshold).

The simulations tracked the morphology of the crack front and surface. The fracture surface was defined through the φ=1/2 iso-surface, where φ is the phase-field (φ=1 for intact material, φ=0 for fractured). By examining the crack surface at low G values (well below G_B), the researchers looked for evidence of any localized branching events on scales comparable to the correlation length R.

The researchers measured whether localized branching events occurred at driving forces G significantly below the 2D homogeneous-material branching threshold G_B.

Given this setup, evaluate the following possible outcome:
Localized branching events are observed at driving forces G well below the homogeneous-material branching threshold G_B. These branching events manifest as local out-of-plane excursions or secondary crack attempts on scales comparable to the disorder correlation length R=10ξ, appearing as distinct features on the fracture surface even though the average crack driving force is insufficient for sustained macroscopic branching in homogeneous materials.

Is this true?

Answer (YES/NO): YES